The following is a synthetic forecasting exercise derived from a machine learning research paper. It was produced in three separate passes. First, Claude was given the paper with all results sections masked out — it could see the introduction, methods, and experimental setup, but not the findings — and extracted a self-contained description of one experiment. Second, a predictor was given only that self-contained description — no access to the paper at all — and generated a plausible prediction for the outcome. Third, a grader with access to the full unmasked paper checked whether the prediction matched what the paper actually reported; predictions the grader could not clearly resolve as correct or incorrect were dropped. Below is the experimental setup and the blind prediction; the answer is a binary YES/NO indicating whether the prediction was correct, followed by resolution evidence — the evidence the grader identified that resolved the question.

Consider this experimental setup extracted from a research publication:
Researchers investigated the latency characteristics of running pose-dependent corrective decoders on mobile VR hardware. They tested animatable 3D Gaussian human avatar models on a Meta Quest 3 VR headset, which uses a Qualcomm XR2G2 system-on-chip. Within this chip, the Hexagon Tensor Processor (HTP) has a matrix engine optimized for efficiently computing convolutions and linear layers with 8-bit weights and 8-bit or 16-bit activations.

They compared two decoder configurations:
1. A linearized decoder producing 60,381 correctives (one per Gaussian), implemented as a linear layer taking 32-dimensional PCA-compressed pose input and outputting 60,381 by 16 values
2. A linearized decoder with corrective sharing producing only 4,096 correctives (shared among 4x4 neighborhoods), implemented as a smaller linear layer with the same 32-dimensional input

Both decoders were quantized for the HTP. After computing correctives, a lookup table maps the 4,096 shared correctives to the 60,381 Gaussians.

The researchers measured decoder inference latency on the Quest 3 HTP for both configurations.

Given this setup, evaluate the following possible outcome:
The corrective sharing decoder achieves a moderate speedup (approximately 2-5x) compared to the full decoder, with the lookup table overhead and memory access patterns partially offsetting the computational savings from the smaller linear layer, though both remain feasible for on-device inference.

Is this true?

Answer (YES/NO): NO